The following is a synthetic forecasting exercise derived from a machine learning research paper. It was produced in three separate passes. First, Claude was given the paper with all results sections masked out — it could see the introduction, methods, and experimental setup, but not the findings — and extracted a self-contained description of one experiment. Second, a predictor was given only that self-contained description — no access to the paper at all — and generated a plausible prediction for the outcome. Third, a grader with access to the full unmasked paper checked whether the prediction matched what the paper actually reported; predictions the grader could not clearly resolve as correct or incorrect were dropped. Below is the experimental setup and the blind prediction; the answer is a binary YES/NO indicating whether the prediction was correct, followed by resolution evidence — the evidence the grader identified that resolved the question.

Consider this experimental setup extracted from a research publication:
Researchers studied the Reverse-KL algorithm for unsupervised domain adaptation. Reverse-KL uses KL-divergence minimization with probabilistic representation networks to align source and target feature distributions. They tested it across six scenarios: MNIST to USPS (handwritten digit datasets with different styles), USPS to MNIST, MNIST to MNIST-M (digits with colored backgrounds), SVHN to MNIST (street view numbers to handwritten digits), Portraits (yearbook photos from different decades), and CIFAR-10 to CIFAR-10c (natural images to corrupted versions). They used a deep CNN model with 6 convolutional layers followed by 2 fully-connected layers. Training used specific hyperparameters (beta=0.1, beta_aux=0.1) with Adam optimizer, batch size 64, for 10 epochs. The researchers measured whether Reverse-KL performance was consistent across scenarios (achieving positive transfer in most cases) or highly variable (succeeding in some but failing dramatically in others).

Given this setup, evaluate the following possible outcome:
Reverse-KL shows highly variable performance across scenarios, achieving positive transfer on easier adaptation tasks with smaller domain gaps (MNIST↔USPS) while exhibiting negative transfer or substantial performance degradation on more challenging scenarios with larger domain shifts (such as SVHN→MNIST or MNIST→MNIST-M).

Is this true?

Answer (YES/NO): YES